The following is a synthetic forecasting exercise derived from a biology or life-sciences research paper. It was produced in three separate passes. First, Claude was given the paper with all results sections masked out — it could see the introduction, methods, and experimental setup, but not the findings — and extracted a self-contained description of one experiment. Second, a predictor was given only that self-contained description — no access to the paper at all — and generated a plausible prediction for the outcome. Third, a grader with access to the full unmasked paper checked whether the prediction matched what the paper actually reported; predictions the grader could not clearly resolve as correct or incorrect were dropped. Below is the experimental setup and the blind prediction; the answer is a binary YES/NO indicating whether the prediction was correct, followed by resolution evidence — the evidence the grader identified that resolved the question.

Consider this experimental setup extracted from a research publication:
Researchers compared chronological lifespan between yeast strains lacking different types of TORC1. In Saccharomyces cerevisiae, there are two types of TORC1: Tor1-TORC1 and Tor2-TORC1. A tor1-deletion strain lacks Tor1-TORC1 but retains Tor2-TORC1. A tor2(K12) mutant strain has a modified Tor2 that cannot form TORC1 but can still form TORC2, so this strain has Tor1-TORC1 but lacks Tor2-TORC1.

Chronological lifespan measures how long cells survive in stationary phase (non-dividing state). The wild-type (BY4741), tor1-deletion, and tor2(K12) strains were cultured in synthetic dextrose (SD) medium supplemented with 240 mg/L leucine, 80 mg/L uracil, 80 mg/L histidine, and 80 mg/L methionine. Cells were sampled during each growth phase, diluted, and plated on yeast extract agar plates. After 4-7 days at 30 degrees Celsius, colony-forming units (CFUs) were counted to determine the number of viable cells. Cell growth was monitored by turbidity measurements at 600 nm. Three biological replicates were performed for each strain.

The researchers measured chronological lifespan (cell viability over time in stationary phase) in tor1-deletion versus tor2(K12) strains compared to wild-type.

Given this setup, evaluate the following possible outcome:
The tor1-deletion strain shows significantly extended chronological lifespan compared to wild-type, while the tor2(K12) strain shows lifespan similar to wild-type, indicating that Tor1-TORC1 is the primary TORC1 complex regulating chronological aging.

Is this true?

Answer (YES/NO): YES